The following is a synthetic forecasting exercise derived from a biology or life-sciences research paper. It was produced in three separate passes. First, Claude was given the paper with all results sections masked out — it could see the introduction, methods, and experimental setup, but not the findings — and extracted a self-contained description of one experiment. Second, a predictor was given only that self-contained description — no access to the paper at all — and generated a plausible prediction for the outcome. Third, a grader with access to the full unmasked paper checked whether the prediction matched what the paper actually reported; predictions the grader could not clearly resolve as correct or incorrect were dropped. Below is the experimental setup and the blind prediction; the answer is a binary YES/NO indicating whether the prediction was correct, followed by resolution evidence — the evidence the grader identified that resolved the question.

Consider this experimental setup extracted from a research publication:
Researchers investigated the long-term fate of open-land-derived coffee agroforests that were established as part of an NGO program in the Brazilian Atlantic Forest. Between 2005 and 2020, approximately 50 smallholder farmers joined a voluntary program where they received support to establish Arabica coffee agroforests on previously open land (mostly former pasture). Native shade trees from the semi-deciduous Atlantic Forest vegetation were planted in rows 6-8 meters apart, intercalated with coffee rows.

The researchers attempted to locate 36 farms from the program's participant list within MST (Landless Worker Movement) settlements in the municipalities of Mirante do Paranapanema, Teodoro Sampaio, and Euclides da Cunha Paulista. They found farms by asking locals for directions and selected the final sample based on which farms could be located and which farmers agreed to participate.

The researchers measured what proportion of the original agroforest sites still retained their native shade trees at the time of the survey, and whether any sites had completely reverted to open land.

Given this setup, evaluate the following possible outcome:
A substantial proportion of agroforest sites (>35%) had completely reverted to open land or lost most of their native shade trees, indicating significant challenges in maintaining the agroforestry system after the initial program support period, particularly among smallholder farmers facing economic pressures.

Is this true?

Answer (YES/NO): NO